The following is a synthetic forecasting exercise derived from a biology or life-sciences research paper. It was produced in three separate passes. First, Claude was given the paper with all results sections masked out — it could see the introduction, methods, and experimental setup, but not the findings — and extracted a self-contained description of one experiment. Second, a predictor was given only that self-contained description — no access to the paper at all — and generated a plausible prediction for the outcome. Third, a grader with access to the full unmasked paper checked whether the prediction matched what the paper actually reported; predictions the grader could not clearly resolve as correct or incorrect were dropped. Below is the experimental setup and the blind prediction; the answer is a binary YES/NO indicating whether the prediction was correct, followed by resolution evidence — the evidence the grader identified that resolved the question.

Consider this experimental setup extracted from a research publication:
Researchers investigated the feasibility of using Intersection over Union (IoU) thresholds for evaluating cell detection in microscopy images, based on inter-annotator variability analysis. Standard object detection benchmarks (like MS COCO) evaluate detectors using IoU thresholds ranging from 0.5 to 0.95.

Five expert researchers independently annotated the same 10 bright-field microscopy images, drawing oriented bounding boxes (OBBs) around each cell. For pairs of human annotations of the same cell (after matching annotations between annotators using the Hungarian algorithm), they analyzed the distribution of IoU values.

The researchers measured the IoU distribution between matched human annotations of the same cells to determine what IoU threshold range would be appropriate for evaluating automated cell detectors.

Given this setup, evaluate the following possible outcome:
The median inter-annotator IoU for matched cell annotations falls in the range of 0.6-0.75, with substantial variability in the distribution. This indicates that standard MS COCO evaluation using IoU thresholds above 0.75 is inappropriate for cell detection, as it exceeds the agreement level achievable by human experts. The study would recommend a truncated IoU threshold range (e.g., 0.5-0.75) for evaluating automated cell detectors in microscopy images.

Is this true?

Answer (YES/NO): NO